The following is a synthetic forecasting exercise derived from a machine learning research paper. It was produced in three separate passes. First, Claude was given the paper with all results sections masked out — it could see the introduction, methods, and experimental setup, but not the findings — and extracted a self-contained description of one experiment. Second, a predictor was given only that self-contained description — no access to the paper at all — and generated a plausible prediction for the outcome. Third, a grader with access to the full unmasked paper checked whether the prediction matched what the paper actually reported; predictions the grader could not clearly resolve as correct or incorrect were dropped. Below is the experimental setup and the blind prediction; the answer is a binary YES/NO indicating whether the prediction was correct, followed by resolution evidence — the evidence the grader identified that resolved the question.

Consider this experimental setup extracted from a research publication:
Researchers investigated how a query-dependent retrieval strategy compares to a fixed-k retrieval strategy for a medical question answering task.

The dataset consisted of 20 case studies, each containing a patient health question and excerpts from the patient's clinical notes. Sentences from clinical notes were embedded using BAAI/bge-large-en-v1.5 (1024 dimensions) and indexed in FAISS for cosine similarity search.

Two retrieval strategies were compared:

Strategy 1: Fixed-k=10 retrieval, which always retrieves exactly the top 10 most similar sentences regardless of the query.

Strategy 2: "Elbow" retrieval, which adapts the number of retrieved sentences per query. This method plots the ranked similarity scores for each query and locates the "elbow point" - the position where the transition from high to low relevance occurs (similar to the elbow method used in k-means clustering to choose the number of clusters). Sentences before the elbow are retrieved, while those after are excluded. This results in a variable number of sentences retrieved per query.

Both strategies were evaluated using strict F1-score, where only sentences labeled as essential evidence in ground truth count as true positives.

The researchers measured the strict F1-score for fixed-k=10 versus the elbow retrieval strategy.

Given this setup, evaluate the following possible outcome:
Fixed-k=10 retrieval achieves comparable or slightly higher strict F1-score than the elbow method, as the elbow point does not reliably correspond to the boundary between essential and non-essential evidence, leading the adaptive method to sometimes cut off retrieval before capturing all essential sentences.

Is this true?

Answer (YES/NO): YES